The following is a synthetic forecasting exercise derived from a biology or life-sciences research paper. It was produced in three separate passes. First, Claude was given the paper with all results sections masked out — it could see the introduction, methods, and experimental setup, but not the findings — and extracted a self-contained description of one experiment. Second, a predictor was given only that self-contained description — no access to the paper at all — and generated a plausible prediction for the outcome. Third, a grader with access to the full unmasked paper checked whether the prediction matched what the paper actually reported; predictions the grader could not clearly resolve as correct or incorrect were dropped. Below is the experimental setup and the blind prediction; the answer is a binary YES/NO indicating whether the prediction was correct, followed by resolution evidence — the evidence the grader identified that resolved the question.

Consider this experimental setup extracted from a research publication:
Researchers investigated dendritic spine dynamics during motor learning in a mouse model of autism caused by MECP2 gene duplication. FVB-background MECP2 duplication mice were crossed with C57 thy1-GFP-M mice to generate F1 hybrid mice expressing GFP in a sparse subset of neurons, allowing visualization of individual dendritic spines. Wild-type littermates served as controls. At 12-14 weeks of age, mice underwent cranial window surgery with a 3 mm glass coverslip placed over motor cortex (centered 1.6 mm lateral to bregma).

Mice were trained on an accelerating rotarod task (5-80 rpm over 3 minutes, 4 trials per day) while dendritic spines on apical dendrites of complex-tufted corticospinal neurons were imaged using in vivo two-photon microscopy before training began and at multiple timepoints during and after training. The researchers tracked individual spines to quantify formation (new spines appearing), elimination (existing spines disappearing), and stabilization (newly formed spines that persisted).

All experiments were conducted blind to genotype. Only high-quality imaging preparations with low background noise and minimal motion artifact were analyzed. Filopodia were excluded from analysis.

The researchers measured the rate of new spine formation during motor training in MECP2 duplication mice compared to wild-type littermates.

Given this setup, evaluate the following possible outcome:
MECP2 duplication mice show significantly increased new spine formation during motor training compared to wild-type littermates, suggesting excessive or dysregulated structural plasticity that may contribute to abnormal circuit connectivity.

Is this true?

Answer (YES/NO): YES